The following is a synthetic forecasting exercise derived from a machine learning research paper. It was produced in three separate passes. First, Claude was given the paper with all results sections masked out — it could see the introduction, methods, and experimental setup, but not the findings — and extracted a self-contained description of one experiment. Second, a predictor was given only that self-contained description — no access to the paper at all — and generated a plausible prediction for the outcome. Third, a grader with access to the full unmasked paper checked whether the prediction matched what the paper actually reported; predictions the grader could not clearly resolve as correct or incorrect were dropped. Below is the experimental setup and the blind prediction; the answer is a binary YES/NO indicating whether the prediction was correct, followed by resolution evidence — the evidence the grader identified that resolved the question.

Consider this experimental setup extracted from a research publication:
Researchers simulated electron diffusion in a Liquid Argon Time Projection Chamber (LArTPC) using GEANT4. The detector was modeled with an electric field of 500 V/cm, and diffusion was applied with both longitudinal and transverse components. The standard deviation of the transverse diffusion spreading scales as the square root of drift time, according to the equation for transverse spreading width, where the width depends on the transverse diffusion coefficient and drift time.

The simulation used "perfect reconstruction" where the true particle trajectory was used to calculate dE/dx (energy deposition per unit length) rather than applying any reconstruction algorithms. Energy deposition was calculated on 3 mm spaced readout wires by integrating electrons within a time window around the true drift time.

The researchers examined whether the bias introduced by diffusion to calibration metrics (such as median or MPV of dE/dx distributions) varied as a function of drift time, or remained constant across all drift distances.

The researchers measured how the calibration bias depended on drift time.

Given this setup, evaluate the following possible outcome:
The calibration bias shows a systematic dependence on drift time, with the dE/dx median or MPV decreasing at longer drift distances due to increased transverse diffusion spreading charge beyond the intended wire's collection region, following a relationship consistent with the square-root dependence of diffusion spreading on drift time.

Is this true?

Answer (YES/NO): NO